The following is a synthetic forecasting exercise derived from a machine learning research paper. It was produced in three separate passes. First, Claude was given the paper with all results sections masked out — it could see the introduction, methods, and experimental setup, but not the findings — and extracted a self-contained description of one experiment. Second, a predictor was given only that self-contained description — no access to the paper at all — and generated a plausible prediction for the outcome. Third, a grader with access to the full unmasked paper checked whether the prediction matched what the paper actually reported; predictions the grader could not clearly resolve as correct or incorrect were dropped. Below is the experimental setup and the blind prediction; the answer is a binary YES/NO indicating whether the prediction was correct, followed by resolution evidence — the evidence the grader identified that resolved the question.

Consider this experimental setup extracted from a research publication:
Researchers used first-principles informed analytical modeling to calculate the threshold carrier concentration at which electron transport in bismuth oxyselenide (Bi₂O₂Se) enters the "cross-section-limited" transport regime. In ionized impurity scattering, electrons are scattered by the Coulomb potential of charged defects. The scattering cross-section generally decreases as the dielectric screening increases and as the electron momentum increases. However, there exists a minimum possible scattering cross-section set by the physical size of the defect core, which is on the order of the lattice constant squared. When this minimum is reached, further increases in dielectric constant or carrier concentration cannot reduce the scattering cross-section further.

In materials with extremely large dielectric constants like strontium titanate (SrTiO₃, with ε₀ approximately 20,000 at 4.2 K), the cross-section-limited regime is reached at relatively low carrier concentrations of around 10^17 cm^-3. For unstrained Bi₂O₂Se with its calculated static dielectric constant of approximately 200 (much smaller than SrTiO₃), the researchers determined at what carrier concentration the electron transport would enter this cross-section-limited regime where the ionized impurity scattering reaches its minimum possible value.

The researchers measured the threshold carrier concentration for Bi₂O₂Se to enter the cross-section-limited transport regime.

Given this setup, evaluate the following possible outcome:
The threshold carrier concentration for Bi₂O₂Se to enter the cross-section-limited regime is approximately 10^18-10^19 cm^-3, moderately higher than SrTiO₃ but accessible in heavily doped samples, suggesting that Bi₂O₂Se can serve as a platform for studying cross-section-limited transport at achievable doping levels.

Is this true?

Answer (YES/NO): YES